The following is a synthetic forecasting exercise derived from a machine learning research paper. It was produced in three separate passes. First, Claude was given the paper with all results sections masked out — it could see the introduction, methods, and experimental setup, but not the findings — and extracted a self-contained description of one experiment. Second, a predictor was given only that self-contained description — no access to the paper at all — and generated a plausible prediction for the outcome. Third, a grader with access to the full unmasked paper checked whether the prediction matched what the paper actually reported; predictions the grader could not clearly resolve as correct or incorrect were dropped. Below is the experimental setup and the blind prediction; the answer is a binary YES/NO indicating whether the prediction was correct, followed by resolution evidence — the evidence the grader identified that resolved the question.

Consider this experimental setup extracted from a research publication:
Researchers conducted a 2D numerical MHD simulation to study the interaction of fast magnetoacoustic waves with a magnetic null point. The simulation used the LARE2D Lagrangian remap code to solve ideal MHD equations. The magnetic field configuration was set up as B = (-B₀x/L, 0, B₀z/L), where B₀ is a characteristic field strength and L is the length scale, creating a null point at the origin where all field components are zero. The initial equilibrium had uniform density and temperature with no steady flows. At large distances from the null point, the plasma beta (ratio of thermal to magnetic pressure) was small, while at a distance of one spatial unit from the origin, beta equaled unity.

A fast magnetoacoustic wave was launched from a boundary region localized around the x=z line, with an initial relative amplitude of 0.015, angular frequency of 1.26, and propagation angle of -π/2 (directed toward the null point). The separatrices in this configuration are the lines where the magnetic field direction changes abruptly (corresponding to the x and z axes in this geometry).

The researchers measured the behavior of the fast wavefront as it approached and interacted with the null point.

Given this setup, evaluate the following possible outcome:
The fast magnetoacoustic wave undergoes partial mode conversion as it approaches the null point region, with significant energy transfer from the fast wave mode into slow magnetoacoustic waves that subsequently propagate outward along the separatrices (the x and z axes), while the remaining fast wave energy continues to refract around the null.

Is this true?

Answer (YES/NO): YES